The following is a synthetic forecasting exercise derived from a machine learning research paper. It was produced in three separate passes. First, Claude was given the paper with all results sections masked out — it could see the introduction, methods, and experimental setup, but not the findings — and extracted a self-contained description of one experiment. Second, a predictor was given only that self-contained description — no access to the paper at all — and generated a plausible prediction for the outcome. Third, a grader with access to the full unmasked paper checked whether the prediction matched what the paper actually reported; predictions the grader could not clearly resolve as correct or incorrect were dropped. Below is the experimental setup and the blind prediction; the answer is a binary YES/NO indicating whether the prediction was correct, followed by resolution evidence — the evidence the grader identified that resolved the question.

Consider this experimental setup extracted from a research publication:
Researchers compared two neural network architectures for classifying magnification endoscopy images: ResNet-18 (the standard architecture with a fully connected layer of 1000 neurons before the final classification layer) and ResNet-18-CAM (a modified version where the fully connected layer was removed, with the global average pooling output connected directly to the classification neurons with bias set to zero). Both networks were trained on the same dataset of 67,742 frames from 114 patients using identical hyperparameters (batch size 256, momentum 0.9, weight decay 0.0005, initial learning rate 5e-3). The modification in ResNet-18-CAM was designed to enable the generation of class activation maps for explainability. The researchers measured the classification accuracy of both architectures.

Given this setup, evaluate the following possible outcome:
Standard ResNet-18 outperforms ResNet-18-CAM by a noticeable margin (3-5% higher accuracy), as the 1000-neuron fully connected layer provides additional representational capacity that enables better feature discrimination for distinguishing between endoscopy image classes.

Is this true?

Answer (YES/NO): NO